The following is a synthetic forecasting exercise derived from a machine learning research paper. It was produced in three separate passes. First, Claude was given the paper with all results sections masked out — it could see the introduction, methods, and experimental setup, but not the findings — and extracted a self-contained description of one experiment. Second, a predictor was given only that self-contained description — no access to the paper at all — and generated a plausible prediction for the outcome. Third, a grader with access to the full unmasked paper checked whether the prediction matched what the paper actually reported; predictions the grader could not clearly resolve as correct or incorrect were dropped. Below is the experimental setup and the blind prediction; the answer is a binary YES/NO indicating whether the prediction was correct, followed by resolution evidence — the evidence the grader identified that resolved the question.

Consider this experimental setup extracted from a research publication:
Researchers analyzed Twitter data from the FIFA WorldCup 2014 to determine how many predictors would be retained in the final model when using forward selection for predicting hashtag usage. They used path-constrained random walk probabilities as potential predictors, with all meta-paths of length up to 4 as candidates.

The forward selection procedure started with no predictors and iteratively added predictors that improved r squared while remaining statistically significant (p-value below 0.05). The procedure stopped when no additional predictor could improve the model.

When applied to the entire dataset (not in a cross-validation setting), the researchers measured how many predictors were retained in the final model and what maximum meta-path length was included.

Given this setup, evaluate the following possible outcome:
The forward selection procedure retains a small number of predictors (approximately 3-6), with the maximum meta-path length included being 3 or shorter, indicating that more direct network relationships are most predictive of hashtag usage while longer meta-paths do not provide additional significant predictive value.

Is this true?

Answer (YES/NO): YES